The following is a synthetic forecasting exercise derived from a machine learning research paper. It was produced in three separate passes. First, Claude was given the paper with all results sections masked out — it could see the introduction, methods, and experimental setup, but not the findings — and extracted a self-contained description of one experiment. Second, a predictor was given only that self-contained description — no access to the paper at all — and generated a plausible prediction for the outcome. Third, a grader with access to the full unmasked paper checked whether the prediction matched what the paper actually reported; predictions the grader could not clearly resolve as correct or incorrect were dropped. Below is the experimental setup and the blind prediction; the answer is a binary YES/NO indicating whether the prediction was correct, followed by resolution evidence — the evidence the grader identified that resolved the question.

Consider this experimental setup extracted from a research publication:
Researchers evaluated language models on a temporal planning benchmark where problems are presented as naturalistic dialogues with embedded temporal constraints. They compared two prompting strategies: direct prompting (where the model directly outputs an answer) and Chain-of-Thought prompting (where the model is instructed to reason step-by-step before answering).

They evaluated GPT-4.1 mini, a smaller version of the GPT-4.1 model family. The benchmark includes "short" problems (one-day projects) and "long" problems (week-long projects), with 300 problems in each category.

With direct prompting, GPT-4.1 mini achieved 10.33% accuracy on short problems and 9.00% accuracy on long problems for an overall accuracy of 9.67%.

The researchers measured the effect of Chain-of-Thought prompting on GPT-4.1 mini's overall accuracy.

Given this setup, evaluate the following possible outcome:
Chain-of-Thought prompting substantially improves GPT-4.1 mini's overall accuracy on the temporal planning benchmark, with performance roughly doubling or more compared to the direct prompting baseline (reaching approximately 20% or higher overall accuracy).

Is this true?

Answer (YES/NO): YES